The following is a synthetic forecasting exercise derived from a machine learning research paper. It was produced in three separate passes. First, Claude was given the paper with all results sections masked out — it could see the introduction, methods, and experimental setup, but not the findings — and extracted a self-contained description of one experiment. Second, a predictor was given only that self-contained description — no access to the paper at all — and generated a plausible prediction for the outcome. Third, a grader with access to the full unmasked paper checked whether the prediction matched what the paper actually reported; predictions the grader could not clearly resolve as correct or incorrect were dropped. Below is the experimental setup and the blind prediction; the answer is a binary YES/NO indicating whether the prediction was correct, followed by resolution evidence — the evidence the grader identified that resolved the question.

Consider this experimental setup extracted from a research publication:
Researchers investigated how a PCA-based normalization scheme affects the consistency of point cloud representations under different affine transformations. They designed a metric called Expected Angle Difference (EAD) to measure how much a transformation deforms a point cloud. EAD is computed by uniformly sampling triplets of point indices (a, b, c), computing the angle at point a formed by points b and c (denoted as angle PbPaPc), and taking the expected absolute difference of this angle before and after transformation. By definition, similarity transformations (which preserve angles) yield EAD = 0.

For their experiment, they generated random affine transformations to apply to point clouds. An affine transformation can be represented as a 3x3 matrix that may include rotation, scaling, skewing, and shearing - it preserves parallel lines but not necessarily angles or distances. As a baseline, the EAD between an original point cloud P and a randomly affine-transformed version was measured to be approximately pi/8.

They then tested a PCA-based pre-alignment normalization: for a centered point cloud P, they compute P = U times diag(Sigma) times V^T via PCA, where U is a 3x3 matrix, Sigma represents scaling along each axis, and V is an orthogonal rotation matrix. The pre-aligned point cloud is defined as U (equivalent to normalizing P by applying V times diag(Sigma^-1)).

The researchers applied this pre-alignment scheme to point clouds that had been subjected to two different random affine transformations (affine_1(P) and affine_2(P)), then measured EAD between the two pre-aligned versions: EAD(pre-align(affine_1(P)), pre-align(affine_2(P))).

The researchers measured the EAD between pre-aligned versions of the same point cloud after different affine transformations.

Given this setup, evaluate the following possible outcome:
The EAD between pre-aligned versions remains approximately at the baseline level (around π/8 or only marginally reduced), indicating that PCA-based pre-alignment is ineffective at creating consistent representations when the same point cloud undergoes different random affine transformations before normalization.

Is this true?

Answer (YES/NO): NO